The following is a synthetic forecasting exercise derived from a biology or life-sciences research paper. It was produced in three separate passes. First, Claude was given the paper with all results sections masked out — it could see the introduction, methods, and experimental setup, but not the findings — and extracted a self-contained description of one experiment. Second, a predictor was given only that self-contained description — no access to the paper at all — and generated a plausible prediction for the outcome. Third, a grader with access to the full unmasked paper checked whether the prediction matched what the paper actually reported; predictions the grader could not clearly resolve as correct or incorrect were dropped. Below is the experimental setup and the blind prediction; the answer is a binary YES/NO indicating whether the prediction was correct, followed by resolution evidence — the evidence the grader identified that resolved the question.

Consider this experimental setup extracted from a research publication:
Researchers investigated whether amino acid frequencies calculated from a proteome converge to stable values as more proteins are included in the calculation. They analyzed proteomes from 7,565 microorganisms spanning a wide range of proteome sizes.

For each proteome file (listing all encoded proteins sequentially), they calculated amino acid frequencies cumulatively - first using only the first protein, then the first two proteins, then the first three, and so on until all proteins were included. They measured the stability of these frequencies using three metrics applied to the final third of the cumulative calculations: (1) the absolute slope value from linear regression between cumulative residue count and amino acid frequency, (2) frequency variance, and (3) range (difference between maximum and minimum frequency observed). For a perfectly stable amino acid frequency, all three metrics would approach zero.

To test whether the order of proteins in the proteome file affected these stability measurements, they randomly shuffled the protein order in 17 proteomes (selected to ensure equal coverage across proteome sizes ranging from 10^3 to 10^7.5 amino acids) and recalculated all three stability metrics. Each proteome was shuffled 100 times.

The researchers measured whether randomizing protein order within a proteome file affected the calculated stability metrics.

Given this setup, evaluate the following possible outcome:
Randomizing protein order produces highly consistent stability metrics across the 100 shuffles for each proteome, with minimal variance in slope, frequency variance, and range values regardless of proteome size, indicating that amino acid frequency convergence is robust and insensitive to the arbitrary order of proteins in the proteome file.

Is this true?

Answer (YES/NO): NO